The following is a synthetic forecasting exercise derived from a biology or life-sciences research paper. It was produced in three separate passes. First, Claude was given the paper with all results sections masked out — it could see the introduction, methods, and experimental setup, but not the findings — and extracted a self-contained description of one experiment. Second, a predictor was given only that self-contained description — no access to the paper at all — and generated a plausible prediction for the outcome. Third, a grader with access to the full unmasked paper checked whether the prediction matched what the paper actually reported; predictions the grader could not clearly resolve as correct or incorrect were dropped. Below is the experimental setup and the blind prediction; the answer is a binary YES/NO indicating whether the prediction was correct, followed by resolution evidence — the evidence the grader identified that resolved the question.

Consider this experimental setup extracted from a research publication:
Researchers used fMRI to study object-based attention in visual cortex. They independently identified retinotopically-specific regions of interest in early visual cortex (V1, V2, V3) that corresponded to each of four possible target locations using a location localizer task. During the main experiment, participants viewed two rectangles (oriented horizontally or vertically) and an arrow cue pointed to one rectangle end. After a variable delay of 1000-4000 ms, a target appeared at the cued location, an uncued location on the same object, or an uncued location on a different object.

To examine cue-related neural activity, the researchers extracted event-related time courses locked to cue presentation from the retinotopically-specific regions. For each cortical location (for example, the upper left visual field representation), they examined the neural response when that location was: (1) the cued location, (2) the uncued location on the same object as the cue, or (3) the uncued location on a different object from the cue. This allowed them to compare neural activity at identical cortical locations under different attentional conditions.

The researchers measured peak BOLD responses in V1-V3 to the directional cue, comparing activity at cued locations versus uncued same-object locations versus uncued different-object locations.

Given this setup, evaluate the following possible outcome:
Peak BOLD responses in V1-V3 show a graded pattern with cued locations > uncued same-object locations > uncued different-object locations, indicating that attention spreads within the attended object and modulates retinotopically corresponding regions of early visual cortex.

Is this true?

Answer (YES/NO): NO